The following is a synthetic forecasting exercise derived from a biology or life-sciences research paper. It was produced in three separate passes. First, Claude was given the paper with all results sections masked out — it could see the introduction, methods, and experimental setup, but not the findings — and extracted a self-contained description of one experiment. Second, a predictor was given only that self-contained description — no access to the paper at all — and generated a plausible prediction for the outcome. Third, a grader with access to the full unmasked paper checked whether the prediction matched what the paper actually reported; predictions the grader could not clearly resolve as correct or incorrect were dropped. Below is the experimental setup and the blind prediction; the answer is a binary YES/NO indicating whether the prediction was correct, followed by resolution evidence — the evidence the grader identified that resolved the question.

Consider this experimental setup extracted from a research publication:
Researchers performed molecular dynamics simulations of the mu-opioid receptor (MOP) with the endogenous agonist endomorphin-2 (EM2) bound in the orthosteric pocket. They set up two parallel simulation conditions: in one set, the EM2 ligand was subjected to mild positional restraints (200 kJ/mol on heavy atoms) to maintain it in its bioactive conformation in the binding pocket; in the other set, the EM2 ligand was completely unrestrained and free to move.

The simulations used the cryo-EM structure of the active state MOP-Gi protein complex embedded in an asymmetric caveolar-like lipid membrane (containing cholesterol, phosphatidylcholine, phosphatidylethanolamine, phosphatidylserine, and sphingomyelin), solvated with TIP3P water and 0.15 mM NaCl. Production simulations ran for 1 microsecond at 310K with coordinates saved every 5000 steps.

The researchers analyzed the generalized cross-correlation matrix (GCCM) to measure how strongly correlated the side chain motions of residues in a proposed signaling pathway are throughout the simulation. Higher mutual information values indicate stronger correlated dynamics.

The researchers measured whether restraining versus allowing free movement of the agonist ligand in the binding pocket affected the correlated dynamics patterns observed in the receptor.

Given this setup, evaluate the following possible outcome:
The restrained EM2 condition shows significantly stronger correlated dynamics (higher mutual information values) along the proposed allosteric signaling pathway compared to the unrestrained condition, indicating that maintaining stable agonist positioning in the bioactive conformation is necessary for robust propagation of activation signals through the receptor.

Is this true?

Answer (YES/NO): NO